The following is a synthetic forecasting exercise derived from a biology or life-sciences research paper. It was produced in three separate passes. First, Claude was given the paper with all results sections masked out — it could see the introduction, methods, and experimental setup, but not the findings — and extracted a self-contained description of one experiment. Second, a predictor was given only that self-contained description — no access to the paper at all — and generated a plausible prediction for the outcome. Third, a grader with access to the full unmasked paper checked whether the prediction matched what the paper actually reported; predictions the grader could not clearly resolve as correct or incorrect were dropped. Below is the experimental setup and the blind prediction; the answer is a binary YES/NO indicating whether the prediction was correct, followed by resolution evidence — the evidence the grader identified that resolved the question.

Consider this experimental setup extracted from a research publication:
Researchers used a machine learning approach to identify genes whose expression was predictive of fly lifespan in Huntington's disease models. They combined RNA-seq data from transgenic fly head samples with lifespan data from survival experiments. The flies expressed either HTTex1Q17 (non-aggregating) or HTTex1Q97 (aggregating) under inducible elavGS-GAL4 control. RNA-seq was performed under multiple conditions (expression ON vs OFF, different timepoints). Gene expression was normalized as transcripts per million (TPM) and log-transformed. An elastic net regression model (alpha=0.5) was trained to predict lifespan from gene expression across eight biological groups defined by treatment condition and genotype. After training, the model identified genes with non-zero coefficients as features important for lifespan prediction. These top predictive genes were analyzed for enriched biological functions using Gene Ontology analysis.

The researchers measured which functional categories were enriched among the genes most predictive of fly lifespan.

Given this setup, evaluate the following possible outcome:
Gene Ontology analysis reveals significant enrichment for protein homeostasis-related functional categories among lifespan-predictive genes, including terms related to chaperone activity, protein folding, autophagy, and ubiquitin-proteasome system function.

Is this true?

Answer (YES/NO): NO